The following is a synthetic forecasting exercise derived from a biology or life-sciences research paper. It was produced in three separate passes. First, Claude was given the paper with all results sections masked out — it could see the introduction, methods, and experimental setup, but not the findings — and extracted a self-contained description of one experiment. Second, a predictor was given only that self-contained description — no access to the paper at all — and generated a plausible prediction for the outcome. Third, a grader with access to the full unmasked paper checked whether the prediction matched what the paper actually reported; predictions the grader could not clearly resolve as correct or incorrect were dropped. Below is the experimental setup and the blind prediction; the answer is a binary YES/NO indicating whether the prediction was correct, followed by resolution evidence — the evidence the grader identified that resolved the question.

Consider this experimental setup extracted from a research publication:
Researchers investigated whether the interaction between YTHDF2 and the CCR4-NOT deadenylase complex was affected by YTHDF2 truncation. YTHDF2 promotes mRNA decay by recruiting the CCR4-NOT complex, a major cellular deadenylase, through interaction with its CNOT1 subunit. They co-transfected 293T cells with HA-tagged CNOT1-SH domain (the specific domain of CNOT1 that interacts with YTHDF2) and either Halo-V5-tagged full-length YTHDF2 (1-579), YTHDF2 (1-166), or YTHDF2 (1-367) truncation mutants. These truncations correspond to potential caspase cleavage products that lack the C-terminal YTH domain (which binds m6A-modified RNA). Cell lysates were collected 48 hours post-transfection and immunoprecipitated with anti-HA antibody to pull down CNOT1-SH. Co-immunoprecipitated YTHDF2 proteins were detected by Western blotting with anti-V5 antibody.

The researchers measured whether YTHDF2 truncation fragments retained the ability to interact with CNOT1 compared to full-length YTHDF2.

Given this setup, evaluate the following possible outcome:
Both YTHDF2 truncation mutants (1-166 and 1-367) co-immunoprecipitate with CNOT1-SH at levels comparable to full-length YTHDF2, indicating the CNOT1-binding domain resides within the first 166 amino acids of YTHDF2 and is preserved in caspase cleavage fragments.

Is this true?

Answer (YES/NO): NO